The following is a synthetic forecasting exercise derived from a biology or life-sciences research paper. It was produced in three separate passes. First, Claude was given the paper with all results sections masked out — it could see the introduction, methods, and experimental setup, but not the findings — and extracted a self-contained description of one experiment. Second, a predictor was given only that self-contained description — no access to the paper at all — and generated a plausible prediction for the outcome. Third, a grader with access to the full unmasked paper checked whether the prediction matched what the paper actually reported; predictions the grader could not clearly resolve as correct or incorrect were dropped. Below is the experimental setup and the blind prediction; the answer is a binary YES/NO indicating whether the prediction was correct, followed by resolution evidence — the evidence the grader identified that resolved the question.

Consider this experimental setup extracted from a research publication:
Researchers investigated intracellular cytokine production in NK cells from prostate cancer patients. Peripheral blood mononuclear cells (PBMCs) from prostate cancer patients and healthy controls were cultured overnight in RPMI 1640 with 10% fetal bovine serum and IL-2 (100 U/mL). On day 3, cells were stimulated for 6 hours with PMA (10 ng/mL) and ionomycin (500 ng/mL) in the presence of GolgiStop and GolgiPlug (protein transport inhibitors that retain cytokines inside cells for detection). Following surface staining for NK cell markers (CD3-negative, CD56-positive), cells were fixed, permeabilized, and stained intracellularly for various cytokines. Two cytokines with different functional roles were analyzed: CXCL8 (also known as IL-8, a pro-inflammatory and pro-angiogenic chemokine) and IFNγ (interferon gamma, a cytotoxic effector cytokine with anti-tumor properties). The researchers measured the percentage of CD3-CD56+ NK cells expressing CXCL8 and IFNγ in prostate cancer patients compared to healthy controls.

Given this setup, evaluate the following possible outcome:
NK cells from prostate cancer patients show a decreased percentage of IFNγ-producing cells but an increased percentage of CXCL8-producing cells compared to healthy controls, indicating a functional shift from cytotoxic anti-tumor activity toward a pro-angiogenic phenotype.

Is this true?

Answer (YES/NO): YES